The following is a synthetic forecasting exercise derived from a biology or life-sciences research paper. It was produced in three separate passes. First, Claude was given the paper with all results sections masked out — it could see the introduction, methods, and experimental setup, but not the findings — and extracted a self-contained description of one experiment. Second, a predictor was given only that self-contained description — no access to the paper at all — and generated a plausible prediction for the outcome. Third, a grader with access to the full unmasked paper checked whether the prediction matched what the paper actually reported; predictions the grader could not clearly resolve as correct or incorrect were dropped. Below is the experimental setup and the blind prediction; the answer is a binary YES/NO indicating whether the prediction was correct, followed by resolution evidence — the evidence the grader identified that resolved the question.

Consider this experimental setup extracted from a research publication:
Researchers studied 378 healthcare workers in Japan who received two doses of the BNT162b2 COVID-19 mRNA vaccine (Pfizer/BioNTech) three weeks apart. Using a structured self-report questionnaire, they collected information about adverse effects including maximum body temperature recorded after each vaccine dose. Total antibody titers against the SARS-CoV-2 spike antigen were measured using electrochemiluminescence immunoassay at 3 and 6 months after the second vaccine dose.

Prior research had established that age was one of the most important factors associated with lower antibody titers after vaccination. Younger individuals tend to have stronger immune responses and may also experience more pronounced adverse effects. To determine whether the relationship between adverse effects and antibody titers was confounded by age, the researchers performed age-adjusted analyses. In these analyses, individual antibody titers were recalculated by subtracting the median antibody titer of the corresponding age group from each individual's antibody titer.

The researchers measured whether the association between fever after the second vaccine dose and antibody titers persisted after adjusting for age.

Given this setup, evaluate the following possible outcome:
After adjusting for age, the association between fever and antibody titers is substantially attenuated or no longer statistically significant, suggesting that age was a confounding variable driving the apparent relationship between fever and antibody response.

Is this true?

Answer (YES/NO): NO